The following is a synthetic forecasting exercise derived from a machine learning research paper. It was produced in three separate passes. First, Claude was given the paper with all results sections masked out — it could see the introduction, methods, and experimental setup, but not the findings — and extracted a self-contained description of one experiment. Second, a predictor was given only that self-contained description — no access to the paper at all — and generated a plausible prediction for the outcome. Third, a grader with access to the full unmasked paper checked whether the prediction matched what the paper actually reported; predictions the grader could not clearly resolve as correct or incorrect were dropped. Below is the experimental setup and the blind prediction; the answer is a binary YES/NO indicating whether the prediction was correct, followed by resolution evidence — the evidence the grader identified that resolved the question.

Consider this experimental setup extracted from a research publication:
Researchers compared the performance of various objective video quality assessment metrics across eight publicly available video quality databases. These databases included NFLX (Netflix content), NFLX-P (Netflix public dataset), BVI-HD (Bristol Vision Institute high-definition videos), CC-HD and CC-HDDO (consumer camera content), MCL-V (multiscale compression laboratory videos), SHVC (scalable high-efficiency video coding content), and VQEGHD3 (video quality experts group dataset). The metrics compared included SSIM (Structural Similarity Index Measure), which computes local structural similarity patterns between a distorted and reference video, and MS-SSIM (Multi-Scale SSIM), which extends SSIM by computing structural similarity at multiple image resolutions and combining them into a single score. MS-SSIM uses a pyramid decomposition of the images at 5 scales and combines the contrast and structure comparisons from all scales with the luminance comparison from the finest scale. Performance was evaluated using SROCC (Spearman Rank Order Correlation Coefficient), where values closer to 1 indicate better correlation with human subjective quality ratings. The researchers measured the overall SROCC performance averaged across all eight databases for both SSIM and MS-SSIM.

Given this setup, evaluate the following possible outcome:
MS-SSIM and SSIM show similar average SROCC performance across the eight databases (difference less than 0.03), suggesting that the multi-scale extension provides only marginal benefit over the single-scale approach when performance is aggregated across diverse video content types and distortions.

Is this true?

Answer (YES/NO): NO